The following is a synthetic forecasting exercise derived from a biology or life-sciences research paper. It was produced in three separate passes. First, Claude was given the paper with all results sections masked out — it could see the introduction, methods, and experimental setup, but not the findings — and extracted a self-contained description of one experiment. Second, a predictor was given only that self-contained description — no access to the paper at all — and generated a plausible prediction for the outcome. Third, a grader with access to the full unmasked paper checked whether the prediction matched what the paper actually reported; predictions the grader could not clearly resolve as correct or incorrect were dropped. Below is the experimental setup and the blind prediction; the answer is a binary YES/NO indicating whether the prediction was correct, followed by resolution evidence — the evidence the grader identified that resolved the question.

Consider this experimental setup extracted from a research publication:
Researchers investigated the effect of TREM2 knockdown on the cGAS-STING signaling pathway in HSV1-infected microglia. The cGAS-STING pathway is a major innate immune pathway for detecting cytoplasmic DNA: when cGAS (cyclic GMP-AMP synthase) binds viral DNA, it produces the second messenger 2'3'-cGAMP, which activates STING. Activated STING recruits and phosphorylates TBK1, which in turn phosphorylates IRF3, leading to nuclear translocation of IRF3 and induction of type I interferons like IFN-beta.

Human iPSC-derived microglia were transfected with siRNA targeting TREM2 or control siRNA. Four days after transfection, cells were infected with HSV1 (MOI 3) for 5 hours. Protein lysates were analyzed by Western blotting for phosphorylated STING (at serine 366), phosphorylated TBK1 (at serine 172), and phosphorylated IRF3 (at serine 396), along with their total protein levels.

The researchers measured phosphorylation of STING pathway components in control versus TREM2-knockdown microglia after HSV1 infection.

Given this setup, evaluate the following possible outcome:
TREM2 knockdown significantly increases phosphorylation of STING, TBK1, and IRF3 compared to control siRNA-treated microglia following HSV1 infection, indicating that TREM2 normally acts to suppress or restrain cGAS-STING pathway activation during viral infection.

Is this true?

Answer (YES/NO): NO